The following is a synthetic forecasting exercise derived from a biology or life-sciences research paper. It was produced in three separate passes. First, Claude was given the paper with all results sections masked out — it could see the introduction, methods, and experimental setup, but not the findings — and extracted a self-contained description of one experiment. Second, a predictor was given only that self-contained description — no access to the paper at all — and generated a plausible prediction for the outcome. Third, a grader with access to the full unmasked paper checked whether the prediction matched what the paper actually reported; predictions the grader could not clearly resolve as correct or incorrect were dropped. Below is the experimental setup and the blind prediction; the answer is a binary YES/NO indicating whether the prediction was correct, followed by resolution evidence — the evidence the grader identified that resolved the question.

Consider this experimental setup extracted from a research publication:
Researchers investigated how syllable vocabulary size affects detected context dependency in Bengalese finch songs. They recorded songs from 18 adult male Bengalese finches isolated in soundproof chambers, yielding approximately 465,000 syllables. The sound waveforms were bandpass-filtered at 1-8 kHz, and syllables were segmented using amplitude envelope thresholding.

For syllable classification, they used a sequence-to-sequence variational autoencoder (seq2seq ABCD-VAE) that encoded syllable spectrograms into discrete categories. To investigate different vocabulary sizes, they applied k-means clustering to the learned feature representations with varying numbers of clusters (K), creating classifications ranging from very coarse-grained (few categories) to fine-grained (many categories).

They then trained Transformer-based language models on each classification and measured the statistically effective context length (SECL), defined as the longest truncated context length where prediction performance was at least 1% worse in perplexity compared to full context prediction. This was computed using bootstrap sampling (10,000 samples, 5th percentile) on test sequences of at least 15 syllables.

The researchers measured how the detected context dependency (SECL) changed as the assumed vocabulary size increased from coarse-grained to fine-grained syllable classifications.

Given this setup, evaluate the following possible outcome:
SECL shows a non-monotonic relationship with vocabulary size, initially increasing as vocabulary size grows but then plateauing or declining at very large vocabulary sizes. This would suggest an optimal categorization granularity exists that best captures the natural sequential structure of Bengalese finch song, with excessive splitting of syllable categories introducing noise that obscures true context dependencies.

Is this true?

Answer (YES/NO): NO